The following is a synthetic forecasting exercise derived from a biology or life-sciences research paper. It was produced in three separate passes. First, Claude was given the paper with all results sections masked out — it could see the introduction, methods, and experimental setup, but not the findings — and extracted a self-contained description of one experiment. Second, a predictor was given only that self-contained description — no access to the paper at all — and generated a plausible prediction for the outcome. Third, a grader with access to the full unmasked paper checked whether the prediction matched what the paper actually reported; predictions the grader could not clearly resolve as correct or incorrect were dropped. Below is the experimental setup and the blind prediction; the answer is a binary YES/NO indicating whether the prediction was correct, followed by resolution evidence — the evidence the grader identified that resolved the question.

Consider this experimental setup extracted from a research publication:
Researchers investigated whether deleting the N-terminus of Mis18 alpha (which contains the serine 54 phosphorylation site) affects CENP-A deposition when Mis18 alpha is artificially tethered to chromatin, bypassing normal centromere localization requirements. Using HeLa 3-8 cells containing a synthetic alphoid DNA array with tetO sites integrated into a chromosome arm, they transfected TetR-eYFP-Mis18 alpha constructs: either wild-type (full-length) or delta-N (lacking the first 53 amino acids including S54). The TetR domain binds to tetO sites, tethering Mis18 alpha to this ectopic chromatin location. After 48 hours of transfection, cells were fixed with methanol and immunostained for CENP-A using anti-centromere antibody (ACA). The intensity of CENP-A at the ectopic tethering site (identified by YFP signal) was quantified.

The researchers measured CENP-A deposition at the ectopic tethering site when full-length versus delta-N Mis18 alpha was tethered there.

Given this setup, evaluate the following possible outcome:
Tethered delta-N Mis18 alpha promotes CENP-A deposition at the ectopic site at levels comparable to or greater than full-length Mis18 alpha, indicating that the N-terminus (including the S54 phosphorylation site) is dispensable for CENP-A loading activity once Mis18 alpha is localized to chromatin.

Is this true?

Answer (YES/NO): YES